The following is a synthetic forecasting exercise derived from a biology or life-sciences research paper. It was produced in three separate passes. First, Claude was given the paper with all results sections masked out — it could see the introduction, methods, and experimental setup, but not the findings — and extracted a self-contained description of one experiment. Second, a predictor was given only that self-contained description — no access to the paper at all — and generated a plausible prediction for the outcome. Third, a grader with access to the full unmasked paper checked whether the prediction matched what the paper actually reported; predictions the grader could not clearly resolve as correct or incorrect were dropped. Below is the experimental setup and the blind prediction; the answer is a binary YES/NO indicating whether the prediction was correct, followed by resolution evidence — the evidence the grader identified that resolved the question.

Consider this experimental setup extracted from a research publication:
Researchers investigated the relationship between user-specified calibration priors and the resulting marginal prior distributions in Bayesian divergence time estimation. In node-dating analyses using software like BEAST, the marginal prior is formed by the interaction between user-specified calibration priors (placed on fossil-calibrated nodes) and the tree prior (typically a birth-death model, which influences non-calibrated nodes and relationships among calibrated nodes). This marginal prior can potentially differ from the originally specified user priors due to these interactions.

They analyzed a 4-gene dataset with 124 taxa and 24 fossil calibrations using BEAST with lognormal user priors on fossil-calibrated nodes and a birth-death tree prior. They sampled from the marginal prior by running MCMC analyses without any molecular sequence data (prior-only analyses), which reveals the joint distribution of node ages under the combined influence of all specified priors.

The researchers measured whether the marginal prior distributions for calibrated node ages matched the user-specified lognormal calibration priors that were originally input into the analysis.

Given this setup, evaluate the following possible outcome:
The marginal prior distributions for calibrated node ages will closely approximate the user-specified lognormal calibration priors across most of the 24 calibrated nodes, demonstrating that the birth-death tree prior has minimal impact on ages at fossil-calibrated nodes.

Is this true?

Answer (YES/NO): YES